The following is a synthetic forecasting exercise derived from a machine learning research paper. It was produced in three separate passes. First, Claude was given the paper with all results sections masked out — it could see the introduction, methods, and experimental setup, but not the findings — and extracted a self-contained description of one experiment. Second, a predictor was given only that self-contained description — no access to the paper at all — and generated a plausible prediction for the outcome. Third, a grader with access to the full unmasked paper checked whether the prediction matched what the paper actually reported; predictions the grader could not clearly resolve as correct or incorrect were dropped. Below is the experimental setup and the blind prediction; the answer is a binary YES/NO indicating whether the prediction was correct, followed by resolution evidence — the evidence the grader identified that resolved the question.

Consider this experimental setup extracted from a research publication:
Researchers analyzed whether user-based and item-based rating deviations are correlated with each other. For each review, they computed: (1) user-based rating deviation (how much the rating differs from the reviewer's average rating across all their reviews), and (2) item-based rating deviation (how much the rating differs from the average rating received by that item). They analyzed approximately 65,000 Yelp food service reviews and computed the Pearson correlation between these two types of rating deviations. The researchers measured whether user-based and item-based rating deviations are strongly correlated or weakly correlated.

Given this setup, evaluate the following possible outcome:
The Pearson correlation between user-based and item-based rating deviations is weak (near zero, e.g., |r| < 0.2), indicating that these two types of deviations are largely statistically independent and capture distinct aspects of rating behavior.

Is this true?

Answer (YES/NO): NO